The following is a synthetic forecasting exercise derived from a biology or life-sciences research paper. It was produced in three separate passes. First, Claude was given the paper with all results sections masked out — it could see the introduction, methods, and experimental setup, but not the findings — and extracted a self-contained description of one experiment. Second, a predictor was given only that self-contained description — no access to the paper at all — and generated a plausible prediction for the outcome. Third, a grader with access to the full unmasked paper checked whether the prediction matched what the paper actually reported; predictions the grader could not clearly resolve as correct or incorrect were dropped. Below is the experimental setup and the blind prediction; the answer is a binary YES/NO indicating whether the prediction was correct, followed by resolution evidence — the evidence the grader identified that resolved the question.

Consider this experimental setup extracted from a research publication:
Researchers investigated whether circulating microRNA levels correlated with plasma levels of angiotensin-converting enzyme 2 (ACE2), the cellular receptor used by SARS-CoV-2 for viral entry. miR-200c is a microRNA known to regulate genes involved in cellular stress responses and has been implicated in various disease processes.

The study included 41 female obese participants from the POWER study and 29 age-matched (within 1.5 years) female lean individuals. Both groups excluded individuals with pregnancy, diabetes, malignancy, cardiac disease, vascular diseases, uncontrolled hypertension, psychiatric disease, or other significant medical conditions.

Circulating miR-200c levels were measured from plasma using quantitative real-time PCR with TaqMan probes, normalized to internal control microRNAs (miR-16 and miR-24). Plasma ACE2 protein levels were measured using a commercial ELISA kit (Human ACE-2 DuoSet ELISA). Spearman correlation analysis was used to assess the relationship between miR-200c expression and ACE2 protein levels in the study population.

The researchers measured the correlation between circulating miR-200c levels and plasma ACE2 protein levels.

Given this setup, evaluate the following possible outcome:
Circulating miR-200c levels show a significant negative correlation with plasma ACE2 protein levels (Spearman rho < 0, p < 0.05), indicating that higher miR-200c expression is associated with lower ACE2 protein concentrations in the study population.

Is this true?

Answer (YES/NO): YES